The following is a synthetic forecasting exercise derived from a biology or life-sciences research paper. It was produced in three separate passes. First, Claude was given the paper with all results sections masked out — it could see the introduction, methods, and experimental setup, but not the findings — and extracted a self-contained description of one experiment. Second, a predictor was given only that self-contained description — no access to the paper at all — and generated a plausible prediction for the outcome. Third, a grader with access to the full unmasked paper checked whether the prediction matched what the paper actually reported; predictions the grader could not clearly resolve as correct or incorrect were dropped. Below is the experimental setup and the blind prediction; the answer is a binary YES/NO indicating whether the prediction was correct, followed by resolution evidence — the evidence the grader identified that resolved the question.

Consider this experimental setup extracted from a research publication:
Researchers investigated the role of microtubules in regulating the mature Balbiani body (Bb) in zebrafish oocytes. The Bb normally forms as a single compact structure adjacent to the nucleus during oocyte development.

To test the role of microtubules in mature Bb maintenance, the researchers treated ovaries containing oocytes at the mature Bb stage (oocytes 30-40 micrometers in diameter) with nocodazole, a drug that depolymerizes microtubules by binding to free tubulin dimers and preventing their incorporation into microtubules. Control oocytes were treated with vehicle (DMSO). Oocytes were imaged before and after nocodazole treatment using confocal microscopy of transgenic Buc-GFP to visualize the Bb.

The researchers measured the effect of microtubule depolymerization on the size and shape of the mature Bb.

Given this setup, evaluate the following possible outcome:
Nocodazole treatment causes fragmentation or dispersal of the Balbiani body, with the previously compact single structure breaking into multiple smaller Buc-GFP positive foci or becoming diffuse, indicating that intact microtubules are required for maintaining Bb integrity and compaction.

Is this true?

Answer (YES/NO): NO